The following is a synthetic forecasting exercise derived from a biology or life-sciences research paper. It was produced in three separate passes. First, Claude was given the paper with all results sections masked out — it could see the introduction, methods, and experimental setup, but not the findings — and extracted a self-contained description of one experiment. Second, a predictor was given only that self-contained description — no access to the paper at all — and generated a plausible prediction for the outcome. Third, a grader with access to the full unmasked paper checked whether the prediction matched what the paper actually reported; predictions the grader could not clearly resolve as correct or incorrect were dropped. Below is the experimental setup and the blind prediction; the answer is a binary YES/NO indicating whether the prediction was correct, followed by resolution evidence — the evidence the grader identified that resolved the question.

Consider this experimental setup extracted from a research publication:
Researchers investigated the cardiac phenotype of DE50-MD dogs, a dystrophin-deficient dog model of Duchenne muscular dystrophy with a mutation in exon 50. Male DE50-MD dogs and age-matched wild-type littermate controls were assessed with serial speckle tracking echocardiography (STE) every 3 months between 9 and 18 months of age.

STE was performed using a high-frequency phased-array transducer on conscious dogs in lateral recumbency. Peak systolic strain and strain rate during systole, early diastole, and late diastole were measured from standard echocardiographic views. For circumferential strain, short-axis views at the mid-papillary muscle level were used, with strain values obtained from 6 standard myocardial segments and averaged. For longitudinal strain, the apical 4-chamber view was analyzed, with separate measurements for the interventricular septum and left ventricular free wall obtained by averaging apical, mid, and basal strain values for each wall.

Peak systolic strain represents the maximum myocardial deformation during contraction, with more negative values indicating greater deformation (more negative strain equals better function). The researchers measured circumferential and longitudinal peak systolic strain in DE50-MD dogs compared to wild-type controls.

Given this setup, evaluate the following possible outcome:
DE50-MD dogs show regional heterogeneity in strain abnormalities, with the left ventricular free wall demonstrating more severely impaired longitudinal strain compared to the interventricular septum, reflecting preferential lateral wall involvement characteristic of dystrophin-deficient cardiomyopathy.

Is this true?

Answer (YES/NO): NO